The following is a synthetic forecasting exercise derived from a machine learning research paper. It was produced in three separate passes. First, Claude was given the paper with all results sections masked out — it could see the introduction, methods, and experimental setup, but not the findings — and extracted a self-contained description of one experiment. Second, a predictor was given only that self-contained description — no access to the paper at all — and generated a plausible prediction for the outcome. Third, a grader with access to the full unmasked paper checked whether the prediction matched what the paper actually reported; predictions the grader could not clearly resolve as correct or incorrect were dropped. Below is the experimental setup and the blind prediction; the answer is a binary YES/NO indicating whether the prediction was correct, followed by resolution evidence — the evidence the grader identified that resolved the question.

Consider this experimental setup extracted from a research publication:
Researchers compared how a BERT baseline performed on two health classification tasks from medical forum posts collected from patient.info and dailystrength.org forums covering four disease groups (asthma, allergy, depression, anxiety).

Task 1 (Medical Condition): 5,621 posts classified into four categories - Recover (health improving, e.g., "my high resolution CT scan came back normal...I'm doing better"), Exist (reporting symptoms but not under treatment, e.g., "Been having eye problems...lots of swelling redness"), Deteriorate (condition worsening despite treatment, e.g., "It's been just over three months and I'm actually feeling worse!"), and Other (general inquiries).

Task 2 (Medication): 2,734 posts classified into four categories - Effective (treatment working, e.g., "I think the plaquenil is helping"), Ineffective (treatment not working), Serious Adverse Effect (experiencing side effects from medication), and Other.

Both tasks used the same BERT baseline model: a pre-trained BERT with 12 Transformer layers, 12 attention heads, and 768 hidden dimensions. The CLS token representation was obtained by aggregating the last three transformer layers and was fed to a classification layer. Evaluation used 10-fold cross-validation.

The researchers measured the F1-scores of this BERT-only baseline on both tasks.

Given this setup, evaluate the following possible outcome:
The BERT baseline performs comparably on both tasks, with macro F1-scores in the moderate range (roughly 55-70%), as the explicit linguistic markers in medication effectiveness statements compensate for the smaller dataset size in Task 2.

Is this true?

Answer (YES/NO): NO